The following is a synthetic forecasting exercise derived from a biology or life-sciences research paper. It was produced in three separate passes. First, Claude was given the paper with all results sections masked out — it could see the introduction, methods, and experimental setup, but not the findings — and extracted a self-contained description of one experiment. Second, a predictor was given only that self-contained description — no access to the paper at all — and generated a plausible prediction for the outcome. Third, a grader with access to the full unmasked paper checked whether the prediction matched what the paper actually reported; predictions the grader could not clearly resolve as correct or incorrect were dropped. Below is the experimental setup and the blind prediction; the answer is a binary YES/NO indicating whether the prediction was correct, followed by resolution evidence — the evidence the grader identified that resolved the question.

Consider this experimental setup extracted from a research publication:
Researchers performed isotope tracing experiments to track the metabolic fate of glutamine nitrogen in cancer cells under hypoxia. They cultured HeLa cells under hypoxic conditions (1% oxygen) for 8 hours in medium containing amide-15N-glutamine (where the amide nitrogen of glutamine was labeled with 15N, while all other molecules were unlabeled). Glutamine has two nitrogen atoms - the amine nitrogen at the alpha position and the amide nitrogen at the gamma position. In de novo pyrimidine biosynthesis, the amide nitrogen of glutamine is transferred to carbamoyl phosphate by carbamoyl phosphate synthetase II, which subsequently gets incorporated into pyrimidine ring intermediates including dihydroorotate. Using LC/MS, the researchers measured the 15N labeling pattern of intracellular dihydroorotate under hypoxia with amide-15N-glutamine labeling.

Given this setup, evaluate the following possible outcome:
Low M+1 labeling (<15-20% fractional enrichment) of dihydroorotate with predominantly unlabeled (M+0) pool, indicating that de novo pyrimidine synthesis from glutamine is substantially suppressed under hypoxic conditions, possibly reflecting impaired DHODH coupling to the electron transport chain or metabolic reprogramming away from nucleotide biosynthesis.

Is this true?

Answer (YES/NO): NO